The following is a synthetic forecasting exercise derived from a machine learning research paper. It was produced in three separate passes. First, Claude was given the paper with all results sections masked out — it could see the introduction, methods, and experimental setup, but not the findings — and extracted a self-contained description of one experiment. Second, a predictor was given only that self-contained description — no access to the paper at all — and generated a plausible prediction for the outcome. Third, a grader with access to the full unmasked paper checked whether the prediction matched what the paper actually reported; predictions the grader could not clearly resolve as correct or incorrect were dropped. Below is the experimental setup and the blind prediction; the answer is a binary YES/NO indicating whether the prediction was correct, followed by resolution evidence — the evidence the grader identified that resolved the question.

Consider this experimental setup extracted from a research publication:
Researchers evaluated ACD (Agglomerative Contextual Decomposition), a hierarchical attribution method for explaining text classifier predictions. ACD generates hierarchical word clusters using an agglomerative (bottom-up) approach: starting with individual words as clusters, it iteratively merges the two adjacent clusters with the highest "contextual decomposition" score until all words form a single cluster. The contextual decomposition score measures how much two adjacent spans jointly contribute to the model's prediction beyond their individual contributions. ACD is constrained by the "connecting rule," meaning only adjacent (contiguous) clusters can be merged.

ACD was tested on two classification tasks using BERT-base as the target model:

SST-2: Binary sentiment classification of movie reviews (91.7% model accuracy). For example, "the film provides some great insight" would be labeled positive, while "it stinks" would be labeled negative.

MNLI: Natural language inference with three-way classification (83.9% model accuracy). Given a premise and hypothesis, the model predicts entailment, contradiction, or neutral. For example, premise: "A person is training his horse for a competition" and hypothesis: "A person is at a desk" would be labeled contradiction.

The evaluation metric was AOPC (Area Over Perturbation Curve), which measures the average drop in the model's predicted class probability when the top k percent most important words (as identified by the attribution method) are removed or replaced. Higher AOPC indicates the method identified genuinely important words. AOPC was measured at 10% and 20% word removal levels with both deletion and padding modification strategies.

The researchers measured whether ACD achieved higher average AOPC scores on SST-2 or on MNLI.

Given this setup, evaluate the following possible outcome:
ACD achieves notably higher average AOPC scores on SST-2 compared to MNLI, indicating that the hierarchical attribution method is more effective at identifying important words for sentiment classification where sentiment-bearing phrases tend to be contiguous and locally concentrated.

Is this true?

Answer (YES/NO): NO